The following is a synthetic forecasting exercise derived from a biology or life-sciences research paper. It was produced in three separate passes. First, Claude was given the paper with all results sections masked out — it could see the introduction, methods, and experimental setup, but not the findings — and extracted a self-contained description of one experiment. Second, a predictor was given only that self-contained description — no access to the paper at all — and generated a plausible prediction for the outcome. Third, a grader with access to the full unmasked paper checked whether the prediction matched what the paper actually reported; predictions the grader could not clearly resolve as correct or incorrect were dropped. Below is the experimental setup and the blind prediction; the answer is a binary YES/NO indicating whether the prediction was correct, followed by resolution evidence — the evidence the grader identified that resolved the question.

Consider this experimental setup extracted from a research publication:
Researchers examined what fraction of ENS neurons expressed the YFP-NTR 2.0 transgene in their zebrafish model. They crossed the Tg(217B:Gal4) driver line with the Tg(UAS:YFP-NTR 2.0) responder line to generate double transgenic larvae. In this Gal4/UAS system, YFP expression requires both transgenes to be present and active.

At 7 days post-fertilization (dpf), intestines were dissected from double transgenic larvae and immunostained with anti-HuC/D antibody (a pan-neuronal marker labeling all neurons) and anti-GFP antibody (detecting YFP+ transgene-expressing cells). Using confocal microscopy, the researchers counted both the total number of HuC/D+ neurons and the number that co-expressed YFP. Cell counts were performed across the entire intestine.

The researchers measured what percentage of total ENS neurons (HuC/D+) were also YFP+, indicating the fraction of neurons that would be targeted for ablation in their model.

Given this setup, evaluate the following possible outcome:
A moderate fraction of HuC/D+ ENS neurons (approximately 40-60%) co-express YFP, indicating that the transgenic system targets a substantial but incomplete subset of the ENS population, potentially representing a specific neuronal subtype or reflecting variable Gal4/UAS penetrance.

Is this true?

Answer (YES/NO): NO